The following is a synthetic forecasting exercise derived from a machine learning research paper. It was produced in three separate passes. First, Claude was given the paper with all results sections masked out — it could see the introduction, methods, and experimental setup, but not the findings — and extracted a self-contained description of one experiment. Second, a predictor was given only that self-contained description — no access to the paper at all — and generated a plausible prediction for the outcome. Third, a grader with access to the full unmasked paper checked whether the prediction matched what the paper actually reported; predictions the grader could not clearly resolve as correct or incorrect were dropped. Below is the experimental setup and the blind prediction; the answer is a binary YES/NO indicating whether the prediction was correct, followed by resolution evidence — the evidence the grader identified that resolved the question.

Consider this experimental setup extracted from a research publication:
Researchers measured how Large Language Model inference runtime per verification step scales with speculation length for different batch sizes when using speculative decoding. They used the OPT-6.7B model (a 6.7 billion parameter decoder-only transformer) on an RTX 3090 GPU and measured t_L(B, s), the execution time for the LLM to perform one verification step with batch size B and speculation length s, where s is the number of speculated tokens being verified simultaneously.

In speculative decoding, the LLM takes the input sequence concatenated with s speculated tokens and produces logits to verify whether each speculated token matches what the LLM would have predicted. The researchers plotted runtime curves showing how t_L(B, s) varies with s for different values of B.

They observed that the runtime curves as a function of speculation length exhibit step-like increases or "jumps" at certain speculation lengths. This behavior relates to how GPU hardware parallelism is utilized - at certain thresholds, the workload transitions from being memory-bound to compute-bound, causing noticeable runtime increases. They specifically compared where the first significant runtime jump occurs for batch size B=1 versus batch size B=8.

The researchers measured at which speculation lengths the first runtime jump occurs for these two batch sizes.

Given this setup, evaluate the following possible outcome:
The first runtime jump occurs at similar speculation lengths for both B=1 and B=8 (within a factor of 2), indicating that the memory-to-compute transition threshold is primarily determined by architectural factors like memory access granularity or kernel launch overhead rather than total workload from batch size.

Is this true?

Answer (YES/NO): NO